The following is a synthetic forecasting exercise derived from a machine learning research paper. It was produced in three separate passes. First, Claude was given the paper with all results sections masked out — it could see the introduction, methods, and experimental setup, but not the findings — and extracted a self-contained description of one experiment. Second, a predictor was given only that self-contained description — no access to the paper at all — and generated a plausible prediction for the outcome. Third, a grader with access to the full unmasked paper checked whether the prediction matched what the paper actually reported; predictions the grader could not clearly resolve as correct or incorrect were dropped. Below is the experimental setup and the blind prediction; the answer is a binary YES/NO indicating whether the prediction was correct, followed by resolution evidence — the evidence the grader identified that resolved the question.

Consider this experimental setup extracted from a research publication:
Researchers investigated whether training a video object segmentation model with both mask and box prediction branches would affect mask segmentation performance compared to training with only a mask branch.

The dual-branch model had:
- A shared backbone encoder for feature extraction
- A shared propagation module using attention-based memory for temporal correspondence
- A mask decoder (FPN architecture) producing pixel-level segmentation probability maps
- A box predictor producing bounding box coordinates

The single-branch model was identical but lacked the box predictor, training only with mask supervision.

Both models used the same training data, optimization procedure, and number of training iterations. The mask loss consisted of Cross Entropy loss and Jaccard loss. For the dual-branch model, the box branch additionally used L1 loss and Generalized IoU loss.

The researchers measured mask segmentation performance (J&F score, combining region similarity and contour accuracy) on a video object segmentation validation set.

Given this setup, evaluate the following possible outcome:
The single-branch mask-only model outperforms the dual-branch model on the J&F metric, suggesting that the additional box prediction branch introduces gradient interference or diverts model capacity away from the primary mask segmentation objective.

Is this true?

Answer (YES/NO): NO